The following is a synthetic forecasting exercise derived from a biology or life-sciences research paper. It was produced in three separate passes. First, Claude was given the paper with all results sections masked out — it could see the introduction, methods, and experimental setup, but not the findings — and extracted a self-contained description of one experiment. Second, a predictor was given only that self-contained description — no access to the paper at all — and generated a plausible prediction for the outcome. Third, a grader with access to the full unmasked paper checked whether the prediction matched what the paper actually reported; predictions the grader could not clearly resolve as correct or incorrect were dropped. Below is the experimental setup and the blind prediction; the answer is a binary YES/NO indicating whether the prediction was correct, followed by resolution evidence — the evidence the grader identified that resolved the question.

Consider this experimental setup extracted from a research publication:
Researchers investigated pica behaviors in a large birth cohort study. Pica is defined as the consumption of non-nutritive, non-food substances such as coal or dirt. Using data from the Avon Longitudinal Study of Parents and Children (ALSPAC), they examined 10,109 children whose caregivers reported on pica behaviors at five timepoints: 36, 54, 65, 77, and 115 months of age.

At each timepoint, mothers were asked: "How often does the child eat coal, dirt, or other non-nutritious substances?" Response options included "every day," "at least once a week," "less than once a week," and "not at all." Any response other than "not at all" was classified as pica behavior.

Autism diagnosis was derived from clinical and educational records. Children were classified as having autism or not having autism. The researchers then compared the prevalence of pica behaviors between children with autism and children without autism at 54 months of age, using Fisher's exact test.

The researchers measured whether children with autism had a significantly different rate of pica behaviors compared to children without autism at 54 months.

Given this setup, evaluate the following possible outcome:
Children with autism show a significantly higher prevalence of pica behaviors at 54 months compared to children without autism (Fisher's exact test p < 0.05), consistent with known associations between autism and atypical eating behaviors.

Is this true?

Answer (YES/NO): YES